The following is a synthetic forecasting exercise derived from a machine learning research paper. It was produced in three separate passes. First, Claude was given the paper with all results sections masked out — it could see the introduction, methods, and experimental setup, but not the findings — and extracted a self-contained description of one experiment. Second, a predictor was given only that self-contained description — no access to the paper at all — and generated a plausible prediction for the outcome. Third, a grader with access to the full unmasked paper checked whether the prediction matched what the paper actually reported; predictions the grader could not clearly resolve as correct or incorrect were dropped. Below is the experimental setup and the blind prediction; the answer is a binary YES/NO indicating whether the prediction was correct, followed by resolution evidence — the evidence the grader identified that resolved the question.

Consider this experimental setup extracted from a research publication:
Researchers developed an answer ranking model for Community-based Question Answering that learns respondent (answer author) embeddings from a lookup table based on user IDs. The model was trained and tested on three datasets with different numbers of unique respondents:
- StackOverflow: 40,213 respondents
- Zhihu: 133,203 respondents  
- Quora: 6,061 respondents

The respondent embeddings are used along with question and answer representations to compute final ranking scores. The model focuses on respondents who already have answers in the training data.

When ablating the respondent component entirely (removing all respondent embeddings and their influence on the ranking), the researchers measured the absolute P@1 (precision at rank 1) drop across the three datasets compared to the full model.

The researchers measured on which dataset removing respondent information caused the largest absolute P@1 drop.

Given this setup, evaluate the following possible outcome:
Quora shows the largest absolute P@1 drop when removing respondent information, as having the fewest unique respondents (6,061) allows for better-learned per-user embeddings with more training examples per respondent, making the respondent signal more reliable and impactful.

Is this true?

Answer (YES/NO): YES